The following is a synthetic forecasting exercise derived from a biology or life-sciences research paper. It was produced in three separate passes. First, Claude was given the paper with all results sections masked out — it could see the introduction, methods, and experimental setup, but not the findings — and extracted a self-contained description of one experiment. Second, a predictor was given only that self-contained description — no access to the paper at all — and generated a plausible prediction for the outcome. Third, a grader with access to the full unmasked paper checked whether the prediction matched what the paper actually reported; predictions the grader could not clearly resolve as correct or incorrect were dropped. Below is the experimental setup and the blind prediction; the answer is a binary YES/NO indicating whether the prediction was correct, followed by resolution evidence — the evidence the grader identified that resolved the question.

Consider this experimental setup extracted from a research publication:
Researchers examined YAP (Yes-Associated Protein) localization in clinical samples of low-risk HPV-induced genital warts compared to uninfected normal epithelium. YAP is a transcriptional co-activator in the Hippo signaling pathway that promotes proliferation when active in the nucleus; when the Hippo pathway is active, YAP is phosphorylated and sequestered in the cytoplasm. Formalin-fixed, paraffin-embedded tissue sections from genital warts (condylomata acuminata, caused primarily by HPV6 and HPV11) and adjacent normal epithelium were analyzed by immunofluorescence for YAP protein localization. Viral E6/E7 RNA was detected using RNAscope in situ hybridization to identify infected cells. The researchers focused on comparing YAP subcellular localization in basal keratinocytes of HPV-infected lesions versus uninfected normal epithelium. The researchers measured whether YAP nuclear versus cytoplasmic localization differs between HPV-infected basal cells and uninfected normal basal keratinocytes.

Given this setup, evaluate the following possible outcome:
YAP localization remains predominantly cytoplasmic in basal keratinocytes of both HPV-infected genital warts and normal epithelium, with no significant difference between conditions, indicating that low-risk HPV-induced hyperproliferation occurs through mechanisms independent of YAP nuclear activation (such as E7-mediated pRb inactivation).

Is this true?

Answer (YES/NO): NO